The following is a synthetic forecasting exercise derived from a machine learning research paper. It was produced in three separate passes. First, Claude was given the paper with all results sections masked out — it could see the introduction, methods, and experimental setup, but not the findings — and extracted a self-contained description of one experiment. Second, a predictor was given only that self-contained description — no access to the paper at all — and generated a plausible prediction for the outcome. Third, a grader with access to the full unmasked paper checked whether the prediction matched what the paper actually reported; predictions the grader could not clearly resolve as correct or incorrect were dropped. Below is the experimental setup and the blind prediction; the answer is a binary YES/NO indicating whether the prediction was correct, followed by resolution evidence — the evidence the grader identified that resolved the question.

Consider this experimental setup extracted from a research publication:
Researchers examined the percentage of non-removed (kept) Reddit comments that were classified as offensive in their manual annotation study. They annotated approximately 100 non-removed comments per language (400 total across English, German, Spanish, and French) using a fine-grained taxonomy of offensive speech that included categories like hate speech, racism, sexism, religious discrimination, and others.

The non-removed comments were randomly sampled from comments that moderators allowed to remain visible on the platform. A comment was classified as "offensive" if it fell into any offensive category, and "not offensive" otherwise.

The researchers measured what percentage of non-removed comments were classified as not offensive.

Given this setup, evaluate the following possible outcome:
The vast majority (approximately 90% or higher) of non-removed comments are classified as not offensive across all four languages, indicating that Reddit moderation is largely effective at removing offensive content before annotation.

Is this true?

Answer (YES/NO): NO